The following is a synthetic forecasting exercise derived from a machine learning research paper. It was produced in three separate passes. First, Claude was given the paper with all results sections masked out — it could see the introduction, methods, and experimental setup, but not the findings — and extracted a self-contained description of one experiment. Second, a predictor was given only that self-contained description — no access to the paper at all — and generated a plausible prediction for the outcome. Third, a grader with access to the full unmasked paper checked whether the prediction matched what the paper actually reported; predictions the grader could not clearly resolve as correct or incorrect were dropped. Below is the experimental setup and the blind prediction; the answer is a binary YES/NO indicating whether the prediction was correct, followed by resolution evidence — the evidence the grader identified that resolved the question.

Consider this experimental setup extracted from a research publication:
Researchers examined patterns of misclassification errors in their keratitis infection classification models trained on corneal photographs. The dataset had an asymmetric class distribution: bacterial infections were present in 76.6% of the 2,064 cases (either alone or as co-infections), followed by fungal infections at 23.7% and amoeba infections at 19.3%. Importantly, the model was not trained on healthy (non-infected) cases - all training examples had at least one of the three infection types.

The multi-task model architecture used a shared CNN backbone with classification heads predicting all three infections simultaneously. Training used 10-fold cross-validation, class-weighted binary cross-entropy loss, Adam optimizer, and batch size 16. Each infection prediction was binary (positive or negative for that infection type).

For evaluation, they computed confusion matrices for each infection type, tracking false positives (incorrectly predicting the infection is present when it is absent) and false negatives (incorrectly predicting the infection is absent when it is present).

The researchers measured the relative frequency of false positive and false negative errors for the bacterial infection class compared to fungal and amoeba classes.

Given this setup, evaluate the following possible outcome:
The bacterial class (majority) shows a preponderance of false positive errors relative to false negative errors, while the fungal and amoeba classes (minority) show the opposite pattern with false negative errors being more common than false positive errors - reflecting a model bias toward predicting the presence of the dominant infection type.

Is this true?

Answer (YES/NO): YES